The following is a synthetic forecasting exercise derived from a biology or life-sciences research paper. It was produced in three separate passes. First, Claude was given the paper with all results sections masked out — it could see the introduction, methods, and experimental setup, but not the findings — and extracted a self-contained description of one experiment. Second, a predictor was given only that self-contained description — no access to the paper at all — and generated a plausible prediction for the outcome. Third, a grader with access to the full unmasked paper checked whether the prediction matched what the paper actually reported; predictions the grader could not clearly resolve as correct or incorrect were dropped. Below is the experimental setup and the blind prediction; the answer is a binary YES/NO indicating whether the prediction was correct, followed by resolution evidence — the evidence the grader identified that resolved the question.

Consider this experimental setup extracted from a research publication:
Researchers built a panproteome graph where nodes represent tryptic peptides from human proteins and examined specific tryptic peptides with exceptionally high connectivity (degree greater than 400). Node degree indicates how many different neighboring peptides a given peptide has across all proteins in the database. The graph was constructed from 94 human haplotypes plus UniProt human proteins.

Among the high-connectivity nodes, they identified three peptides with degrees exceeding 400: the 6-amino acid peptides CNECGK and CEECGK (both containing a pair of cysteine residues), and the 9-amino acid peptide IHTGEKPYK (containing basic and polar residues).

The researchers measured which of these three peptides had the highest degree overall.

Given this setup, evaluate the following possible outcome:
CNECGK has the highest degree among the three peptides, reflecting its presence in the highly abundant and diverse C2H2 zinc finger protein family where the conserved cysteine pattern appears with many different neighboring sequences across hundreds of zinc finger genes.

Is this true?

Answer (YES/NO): NO